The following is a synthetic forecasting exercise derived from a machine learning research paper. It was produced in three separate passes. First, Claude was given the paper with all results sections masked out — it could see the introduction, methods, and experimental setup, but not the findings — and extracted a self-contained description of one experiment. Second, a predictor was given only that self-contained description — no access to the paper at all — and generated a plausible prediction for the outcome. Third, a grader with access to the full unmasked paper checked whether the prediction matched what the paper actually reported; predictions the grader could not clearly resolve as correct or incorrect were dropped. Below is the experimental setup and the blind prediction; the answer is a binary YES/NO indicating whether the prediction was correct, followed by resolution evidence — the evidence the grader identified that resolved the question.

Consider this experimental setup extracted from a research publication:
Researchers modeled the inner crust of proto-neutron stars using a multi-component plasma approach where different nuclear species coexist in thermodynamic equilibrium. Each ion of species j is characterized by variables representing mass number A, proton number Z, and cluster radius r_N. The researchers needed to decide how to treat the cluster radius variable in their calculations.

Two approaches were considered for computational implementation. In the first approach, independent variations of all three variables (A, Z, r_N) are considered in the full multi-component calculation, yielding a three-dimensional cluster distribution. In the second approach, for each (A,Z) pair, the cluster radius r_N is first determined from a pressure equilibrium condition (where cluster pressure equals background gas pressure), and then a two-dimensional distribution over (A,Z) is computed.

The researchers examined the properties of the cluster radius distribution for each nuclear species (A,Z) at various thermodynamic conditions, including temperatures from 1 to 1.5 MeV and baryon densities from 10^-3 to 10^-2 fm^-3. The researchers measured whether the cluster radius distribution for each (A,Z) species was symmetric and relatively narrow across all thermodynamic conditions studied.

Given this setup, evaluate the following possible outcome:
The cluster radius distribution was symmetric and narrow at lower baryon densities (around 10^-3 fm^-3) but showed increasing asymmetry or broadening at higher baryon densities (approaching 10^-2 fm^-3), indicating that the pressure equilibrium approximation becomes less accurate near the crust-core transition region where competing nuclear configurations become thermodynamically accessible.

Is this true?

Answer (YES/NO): NO